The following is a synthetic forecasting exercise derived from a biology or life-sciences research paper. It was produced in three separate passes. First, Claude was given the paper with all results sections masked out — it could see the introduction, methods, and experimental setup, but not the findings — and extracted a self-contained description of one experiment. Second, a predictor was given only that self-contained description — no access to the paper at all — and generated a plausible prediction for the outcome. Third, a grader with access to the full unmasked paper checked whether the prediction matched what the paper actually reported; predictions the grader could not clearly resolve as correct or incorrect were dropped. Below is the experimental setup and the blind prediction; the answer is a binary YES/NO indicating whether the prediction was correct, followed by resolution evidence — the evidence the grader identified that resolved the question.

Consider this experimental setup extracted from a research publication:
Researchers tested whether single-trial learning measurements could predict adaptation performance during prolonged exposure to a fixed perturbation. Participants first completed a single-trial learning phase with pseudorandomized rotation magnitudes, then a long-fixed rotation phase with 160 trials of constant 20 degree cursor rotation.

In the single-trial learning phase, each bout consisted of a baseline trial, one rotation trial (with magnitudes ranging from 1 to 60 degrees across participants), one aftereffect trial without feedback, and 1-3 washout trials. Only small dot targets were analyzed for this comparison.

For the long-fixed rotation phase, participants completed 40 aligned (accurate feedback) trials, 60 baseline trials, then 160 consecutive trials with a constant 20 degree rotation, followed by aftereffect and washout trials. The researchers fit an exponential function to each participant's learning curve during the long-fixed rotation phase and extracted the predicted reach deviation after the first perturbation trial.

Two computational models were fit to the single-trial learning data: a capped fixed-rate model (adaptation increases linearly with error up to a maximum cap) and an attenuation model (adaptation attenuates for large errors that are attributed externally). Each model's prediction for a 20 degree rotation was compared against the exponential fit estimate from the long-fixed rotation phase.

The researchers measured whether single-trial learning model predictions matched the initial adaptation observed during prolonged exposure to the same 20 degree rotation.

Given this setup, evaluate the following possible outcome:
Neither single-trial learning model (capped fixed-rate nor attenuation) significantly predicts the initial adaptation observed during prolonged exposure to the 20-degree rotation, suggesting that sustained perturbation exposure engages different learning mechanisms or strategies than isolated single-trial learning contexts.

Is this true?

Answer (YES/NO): NO